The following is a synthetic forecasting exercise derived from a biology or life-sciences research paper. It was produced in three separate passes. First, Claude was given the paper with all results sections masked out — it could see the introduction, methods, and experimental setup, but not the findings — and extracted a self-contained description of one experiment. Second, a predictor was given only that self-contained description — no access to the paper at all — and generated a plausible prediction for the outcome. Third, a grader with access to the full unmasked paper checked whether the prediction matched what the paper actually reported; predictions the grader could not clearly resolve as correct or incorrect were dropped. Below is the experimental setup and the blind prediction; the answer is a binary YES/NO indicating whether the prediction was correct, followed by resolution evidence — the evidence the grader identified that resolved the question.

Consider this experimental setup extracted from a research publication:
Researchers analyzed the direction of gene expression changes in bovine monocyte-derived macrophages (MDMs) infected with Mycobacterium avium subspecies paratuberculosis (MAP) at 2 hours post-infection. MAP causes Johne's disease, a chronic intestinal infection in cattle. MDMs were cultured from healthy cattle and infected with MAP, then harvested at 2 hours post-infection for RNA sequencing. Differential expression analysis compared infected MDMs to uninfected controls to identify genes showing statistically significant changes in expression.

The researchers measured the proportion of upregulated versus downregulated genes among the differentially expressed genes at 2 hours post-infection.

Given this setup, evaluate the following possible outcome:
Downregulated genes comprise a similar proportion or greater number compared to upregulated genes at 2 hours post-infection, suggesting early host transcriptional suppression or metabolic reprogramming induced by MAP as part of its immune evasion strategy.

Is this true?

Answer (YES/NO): NO